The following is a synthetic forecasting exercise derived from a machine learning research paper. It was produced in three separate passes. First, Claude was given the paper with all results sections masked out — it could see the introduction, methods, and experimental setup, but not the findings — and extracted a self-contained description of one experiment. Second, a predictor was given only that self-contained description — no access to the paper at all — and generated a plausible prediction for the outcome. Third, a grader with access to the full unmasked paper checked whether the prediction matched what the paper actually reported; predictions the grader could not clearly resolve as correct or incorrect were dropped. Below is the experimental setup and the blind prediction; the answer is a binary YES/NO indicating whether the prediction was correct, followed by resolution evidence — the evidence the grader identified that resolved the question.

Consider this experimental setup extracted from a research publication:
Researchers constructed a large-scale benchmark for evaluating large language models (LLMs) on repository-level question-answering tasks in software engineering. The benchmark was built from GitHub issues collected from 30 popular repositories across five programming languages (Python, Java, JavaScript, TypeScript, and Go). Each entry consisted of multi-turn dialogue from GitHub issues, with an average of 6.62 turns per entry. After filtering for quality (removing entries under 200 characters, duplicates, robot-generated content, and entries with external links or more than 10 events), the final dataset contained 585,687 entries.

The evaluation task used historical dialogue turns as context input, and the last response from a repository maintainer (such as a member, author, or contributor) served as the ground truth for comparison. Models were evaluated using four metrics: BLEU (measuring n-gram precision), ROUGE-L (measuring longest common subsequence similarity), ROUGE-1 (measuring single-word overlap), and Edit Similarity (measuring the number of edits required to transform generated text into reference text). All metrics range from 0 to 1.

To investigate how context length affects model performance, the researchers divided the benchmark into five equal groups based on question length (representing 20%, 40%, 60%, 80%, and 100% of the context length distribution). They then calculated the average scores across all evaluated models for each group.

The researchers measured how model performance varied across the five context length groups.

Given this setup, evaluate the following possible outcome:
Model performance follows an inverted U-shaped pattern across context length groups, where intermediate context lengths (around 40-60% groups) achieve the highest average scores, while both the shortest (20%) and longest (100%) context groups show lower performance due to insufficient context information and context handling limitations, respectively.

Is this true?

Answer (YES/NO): YES